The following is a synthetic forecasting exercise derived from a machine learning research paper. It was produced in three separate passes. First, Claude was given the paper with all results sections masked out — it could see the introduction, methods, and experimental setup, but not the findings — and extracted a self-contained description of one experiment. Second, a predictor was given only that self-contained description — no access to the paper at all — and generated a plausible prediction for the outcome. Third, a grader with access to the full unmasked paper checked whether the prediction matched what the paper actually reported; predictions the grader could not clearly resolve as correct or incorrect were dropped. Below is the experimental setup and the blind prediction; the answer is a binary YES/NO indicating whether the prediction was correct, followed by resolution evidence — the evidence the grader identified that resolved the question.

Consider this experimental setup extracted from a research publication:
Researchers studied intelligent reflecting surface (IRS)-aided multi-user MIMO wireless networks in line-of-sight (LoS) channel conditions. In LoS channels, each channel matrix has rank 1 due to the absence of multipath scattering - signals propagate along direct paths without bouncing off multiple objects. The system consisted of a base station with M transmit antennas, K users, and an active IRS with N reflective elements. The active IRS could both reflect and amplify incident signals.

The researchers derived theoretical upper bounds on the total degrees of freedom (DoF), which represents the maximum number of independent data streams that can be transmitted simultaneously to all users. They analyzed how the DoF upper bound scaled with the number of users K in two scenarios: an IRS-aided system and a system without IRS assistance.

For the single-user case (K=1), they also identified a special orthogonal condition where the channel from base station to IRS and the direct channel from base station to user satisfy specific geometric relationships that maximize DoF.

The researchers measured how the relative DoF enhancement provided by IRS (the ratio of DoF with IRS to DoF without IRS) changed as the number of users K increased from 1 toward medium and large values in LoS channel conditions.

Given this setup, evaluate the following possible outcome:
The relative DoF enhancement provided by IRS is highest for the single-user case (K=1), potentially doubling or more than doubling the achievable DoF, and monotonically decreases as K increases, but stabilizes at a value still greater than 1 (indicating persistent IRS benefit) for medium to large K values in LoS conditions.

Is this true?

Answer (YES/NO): NO